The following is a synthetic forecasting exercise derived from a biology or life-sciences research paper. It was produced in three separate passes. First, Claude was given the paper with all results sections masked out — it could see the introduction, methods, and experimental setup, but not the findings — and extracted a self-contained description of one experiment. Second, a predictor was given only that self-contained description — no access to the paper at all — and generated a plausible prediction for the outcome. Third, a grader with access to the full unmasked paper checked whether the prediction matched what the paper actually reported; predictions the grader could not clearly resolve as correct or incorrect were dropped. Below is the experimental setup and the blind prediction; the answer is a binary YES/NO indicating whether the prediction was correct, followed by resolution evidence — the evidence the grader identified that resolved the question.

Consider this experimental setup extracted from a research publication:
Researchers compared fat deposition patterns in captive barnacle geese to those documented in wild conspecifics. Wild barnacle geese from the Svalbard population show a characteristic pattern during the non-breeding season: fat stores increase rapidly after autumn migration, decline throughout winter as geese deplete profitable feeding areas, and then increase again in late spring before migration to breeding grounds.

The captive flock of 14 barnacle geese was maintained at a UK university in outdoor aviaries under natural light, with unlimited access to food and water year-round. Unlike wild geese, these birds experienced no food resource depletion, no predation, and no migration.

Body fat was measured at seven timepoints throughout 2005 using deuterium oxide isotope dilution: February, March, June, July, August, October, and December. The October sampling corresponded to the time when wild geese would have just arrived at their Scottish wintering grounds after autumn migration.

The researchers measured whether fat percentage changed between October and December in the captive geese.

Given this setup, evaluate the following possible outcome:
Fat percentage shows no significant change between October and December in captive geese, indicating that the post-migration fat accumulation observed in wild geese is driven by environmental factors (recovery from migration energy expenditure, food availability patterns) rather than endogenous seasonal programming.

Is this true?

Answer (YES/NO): NO